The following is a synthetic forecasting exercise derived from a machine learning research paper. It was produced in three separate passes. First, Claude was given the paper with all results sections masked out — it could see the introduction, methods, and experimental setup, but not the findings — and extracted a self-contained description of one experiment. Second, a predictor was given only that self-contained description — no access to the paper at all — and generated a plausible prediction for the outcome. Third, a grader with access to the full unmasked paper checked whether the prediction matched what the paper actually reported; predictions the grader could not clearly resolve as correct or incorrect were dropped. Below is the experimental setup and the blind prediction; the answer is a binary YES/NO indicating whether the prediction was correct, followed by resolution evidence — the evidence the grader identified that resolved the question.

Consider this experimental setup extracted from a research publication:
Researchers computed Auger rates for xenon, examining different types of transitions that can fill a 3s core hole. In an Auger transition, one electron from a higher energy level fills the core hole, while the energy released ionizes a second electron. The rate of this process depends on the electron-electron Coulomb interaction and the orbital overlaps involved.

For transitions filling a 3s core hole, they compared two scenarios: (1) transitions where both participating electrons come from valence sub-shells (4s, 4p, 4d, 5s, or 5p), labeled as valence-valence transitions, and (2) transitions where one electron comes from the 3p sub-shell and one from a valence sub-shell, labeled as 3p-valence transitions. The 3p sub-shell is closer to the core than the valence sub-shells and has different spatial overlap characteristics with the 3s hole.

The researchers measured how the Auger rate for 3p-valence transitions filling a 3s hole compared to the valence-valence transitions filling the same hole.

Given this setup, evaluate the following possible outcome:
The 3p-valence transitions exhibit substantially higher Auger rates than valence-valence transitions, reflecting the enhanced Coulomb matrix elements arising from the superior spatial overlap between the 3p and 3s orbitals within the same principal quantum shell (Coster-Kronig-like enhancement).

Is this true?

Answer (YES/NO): YES